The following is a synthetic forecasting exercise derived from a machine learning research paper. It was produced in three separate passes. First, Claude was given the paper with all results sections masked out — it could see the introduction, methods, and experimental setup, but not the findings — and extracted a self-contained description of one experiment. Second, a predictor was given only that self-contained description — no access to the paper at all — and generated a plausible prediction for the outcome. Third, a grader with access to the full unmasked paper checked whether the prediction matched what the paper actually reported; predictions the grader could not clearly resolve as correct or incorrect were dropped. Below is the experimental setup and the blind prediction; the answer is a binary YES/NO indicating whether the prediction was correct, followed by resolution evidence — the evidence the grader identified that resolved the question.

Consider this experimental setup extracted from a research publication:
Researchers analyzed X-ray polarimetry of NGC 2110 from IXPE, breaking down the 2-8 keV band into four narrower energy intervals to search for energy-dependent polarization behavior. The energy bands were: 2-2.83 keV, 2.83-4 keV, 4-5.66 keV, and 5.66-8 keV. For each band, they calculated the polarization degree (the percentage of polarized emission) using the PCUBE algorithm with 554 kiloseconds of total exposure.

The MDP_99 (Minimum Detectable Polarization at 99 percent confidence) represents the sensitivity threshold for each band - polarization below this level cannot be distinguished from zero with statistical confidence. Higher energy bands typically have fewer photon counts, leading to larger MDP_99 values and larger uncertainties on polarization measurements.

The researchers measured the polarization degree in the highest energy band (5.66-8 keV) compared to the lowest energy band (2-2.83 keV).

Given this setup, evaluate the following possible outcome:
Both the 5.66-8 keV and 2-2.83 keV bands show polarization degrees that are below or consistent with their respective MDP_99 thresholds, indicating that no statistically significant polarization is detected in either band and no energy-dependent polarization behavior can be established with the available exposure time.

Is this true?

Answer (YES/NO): YES